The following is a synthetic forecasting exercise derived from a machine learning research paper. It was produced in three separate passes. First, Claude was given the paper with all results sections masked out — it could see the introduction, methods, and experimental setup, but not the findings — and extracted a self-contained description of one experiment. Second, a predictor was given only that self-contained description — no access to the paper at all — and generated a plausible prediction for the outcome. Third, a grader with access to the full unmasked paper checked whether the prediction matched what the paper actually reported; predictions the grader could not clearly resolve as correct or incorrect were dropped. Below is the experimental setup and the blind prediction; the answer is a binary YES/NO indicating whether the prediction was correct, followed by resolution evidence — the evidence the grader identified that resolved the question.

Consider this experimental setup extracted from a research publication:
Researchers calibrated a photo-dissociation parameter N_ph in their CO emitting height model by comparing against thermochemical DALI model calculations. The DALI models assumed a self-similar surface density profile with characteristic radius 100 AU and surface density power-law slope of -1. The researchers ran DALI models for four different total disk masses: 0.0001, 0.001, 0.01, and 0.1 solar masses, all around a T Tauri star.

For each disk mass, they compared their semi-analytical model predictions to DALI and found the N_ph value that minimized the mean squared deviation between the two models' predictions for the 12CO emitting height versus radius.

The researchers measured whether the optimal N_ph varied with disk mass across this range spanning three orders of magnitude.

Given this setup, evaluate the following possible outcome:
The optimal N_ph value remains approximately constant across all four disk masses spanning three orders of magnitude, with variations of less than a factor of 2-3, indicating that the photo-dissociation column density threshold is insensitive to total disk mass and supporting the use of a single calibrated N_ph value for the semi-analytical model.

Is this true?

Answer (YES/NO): YES